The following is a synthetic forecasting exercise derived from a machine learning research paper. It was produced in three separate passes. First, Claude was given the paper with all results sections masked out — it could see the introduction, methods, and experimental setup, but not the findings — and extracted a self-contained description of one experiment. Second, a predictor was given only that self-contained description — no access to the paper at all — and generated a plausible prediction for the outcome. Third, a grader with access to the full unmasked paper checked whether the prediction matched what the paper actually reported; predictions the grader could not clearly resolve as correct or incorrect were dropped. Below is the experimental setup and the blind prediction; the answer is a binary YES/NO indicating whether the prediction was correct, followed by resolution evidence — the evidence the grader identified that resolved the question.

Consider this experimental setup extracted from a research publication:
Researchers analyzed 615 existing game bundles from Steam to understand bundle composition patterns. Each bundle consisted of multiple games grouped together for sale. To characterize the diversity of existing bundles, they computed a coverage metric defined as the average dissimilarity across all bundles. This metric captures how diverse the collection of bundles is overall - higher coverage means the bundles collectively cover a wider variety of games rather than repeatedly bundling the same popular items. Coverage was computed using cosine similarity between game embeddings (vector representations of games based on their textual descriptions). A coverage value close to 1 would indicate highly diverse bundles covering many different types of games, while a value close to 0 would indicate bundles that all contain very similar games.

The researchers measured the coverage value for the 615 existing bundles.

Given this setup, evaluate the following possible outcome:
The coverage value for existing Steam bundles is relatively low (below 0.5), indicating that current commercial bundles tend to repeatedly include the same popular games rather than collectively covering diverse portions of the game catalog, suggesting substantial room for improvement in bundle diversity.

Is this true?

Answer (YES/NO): YES